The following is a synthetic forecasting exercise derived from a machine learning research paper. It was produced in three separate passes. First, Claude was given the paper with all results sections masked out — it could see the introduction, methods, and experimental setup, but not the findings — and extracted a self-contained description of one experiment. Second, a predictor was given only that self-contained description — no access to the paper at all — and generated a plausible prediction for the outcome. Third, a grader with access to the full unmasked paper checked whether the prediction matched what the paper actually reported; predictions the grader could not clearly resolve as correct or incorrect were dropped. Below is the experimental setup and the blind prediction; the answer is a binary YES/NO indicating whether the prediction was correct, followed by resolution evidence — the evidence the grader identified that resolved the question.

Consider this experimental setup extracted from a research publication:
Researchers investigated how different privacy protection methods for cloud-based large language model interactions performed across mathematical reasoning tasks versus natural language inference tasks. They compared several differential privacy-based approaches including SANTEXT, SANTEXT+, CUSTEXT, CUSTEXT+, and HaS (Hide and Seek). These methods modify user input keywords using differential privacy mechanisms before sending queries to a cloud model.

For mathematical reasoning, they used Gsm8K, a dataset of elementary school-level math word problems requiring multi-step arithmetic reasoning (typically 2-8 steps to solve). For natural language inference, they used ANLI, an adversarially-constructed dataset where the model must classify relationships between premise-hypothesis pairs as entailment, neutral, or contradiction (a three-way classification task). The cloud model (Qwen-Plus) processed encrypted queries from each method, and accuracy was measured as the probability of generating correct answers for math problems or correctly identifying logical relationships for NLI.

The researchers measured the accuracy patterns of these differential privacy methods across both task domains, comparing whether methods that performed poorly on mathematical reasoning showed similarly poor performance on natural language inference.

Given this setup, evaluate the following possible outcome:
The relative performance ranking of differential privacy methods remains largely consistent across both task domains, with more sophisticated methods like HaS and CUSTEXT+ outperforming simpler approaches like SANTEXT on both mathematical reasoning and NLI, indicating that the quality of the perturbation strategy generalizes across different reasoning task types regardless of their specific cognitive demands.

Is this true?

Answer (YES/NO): NO